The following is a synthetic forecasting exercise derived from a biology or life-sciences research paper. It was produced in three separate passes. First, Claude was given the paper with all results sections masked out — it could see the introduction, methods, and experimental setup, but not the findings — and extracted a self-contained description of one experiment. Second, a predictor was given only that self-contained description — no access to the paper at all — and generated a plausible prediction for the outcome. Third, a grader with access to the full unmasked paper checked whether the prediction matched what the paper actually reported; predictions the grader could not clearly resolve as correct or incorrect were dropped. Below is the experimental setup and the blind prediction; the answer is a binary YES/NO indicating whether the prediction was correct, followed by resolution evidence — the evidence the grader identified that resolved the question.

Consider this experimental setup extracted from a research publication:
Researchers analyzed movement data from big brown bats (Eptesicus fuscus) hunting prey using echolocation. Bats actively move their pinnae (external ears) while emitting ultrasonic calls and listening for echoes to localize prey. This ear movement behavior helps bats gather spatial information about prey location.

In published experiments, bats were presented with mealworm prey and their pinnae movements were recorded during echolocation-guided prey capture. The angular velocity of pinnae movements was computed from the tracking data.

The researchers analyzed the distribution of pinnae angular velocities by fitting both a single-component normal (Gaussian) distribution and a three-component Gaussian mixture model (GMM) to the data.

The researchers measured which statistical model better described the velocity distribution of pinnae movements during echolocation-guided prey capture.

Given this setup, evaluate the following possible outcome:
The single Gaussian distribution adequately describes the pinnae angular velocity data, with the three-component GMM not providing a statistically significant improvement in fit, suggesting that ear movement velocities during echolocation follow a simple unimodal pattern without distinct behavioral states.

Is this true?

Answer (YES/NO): NO